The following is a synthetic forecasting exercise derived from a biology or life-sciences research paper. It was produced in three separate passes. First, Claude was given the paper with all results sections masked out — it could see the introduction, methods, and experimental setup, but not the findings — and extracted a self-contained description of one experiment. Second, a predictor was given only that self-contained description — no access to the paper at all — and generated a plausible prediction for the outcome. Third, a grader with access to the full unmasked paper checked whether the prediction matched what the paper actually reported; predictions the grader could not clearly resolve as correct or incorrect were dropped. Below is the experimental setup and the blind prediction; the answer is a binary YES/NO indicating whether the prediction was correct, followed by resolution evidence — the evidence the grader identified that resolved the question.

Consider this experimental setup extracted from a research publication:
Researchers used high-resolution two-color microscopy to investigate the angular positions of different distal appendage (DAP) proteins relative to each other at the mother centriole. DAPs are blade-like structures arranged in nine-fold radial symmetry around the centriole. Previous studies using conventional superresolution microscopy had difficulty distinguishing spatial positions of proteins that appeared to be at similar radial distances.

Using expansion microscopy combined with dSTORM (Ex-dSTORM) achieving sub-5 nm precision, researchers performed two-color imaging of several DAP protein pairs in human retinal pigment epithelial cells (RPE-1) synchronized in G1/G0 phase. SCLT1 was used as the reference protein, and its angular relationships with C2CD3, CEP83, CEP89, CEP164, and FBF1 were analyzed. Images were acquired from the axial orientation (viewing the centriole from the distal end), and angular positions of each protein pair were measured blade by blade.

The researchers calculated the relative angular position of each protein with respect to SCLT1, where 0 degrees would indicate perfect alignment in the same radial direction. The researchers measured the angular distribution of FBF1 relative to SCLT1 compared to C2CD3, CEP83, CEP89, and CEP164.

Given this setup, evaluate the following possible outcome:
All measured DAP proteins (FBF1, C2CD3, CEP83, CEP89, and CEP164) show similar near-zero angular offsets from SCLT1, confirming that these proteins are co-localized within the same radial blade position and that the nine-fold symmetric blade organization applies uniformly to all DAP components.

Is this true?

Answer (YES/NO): NO